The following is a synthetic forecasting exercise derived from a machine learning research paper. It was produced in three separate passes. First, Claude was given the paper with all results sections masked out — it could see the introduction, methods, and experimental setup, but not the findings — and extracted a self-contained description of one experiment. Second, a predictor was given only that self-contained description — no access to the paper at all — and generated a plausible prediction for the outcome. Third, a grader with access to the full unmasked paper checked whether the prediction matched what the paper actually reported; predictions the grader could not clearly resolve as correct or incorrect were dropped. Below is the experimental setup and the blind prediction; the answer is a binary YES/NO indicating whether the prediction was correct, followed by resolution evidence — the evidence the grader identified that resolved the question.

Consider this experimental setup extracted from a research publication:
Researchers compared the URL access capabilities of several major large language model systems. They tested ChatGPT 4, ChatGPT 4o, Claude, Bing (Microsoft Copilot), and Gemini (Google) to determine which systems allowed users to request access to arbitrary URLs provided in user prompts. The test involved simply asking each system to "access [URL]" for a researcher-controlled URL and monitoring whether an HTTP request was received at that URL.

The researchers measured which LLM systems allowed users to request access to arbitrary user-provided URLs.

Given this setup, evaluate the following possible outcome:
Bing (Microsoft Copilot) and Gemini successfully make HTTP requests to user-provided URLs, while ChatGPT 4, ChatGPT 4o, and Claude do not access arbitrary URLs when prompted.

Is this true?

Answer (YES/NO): NO